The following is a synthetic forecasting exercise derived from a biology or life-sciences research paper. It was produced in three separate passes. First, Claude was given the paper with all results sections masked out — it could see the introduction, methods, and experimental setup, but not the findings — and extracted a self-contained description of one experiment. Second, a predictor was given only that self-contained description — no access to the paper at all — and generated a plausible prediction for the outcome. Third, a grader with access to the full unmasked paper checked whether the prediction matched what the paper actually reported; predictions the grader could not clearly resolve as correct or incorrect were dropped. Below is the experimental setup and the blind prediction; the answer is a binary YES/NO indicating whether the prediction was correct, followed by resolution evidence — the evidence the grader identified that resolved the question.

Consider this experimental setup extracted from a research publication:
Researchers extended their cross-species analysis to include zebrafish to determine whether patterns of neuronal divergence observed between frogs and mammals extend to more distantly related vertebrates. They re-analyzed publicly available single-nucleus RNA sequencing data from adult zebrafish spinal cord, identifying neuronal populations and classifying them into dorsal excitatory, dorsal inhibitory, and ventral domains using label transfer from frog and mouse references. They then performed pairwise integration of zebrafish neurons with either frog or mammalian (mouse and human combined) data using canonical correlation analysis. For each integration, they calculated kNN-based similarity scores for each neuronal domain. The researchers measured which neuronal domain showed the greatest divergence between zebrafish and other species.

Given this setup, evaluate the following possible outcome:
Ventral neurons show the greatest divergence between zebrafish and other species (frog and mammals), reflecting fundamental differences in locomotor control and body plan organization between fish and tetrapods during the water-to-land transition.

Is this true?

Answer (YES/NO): NO